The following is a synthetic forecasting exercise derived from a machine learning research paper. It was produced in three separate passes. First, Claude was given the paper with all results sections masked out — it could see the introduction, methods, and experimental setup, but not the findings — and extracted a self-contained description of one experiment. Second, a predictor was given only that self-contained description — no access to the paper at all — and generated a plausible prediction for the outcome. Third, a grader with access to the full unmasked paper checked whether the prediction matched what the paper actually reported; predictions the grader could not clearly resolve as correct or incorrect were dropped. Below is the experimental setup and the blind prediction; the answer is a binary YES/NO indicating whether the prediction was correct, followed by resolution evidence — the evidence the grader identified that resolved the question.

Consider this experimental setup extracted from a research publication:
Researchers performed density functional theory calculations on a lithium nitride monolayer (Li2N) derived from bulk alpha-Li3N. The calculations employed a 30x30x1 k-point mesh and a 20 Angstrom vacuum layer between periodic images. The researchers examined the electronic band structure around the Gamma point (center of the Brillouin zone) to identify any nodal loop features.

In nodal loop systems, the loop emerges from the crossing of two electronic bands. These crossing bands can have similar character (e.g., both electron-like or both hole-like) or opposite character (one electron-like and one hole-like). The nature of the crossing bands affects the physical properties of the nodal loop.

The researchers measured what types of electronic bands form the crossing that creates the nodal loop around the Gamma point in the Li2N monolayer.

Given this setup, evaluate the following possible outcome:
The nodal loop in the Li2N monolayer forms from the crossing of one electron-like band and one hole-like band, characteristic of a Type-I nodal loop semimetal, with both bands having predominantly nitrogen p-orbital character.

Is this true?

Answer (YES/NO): NO